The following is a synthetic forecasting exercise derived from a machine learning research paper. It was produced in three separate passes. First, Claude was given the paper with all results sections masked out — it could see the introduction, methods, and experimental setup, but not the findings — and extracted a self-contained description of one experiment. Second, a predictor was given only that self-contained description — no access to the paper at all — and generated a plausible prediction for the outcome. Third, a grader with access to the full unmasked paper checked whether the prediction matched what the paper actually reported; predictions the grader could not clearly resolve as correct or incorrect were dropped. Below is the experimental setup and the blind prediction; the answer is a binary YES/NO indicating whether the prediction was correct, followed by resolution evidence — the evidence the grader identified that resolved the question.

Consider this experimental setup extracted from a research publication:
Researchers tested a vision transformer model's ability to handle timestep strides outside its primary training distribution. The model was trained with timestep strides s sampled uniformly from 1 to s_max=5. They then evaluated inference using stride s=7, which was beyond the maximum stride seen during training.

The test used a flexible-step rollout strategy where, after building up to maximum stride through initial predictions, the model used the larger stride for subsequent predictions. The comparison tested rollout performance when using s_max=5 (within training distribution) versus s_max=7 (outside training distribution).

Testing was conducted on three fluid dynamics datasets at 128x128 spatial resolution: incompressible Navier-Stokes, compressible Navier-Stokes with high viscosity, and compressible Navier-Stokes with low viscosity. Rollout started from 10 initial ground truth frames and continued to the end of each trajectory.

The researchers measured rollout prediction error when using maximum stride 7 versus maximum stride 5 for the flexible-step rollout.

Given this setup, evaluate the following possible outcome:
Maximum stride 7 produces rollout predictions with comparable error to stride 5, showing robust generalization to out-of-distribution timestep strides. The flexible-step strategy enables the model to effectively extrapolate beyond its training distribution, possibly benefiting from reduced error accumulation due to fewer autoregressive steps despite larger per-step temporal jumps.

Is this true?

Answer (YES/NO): NO